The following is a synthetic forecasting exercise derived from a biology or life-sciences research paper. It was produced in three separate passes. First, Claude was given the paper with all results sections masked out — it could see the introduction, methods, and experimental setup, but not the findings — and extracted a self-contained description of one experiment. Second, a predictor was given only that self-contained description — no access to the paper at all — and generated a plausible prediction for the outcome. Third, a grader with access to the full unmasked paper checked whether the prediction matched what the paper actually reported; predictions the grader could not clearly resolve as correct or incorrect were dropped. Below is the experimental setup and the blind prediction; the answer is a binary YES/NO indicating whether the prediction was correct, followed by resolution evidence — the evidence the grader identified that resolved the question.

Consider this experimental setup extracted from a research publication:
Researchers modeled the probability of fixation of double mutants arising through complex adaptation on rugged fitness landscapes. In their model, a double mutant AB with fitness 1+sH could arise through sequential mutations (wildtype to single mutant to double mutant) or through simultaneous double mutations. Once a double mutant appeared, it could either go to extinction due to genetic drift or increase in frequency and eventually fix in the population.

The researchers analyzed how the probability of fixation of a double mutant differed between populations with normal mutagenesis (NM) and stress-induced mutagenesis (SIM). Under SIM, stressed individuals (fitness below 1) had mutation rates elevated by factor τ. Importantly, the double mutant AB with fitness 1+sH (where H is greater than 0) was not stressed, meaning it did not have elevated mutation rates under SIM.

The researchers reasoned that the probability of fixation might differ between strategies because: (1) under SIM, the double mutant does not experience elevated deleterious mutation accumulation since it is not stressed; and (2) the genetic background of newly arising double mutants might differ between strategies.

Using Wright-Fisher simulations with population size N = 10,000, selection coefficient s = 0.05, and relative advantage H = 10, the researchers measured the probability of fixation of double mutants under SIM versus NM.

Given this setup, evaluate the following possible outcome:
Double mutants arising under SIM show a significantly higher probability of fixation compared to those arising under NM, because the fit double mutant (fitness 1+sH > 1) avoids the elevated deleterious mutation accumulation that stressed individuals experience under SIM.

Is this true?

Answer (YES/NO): NO